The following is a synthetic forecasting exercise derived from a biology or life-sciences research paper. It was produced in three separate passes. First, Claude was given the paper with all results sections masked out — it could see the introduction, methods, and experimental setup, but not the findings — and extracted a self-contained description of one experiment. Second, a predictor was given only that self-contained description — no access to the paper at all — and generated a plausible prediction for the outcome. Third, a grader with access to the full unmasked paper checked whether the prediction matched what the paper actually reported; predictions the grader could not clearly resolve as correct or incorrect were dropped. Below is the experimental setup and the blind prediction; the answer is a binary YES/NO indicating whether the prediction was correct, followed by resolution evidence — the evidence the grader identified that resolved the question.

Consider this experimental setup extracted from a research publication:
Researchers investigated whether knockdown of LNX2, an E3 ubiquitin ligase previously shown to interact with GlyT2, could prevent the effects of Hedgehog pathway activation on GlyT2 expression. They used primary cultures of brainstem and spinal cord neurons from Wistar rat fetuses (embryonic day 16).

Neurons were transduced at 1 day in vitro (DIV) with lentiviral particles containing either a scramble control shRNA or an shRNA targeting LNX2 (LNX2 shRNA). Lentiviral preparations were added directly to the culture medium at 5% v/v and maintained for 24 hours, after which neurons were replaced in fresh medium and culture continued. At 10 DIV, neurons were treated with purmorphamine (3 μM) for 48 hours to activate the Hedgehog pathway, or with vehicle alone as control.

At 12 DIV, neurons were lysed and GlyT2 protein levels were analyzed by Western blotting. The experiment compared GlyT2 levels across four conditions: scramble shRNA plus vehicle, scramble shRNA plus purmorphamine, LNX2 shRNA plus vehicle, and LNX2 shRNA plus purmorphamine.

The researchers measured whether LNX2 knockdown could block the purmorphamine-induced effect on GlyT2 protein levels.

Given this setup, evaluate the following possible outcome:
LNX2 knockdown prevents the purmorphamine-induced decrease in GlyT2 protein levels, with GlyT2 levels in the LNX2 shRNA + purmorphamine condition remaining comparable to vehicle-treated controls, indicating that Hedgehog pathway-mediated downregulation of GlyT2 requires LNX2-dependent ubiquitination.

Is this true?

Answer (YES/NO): NO